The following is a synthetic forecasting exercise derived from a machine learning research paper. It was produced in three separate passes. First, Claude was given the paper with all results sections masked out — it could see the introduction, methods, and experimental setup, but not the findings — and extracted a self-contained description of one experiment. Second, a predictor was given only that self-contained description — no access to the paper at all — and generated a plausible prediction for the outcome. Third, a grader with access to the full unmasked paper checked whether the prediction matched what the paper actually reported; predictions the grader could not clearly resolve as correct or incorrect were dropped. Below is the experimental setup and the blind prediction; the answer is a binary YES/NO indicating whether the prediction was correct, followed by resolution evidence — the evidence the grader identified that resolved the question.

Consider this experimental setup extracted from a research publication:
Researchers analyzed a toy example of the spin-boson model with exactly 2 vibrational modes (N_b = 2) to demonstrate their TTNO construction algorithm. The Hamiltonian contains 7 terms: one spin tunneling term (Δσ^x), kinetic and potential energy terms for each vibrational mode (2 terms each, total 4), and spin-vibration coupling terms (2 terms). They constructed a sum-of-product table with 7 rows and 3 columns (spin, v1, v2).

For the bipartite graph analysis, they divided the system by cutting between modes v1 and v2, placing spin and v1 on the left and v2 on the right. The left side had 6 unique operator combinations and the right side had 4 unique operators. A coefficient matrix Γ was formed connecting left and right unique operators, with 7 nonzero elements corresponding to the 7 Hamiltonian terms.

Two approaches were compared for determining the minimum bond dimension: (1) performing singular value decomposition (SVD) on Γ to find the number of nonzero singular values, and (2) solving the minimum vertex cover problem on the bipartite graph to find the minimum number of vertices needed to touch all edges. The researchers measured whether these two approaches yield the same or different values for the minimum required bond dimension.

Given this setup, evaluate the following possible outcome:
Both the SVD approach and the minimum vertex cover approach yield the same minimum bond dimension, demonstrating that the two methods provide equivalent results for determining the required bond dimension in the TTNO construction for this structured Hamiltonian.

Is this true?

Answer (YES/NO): YES